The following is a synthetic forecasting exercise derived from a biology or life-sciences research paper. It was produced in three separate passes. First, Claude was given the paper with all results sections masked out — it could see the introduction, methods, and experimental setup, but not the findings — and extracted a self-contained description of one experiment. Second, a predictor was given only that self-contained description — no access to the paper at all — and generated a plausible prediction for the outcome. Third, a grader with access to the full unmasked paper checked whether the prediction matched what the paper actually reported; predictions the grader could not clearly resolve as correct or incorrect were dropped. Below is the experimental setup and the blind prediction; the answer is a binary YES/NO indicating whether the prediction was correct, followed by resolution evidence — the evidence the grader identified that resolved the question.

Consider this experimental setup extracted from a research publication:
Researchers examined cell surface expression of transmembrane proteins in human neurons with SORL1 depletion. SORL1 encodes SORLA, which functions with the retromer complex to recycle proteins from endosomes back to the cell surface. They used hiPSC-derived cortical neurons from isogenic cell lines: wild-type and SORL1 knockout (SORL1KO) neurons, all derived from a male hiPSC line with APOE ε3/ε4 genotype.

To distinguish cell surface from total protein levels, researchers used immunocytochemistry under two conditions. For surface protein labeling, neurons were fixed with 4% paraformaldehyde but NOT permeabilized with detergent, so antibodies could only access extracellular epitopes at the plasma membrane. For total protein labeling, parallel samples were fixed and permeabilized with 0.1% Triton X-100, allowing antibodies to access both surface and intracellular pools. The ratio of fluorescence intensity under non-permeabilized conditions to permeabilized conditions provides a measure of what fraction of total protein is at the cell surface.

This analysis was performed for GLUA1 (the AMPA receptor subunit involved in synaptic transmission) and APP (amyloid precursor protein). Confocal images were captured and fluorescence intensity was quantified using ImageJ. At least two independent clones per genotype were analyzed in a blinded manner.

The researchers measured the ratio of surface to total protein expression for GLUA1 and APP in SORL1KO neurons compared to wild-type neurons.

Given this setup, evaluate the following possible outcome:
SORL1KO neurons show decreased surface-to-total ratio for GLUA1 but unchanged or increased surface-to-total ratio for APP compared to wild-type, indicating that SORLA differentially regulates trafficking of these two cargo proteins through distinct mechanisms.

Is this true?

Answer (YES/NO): NO